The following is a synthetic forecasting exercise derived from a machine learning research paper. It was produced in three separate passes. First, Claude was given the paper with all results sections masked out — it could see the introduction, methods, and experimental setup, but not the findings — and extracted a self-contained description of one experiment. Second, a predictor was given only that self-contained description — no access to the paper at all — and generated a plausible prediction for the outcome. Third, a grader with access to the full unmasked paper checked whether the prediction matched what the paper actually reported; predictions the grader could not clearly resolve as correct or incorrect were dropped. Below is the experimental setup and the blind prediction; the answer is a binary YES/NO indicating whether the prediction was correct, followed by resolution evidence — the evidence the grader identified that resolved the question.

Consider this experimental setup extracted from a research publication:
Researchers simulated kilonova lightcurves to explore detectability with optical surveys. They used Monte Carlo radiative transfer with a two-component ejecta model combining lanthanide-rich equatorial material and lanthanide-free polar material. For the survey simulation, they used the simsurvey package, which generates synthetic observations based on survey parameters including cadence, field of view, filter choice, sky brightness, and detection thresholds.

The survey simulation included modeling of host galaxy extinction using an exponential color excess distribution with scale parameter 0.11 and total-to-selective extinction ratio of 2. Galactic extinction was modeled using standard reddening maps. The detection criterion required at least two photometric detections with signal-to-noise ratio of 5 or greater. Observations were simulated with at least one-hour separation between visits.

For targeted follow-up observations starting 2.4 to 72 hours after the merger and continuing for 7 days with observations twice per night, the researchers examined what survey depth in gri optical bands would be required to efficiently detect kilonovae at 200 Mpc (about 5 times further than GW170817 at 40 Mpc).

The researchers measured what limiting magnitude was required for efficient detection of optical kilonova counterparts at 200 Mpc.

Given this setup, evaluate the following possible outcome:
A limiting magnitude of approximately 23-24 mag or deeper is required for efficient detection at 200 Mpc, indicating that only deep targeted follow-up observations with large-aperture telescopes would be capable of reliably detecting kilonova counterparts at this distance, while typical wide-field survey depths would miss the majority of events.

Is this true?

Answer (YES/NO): NO